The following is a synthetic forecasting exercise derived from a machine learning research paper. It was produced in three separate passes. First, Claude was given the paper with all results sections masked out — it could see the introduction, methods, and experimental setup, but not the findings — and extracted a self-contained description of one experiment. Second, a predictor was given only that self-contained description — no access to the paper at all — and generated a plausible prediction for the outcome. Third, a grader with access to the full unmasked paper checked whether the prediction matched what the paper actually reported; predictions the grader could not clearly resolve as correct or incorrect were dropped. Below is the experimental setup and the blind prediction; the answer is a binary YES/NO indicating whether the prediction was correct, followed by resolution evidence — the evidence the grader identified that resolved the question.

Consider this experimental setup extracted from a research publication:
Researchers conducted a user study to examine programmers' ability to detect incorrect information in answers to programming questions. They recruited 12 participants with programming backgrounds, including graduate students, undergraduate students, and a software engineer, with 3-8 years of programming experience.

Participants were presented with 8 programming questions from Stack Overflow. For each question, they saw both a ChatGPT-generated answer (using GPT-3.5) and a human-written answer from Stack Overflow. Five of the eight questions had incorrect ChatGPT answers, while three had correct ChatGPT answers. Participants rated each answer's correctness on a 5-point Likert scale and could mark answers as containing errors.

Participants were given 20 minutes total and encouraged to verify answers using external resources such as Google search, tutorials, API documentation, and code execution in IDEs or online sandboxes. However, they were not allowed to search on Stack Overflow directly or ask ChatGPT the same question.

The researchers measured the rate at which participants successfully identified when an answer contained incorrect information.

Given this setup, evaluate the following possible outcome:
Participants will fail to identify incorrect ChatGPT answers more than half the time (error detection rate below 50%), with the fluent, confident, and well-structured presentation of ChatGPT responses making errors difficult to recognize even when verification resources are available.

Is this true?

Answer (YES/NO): NO